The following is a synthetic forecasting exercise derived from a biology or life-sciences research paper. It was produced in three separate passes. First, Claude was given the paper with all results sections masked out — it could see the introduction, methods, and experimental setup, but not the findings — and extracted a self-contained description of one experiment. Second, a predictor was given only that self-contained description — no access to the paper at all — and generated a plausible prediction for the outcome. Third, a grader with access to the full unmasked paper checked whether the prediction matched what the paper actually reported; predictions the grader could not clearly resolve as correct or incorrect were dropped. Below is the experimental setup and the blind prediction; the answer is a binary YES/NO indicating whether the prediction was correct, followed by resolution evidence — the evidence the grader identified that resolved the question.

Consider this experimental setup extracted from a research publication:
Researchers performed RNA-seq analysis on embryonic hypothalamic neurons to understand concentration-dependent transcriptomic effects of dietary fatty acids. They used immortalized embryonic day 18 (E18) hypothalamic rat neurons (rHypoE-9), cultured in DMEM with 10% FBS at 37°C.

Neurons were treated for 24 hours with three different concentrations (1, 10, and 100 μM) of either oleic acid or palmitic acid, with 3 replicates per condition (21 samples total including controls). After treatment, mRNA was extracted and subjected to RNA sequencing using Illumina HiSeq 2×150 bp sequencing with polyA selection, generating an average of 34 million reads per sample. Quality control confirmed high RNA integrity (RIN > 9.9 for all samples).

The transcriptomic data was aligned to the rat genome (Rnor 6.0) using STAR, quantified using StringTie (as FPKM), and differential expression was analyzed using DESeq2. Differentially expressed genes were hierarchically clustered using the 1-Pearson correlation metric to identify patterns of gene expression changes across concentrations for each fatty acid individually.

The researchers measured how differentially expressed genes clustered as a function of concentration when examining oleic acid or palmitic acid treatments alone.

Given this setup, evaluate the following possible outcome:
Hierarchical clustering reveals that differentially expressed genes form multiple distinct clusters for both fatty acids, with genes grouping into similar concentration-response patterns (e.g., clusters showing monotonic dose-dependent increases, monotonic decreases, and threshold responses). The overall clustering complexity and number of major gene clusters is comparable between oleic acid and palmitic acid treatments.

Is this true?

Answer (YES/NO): NO